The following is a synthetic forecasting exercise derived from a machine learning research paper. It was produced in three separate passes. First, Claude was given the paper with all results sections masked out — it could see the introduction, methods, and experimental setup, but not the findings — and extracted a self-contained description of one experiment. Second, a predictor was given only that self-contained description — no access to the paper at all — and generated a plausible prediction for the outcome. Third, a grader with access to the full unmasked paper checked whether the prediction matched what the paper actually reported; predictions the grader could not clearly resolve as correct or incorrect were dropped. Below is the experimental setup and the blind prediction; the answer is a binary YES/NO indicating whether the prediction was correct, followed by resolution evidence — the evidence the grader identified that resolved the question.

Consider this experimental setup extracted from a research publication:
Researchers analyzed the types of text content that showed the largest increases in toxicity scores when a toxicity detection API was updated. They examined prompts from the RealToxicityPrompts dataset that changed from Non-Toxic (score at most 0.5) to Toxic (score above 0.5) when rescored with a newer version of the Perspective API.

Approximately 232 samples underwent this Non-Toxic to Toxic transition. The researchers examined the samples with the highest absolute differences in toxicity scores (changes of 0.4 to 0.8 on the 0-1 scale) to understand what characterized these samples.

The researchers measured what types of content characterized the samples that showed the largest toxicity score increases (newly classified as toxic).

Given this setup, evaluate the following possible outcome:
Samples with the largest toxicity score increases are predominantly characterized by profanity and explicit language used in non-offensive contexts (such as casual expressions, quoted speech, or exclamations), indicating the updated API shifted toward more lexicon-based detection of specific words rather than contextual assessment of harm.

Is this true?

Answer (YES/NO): YES